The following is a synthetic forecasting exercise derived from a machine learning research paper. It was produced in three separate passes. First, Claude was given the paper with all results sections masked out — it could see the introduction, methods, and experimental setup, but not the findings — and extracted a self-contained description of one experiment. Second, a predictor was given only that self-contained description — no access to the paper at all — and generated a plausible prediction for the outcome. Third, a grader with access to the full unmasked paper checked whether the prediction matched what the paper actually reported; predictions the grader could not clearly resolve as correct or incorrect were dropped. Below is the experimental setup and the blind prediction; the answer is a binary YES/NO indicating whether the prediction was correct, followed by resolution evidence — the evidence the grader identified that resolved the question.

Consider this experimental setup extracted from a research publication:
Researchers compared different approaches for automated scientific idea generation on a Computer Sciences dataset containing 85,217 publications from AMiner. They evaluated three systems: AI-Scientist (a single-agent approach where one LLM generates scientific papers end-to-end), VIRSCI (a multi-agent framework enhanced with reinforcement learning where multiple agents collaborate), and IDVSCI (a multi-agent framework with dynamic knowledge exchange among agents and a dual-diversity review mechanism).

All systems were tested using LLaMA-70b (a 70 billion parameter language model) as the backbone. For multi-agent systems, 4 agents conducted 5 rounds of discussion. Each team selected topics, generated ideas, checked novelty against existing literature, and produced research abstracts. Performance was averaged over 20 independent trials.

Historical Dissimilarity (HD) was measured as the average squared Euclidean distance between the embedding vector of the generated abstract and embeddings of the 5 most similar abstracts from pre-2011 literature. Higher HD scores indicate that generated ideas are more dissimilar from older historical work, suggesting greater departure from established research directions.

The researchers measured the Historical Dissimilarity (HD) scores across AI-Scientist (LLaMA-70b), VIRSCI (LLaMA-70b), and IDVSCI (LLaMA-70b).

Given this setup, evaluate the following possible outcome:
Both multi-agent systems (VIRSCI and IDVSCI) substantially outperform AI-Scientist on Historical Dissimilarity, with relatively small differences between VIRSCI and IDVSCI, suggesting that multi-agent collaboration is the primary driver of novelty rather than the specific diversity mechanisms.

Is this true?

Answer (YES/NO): NO